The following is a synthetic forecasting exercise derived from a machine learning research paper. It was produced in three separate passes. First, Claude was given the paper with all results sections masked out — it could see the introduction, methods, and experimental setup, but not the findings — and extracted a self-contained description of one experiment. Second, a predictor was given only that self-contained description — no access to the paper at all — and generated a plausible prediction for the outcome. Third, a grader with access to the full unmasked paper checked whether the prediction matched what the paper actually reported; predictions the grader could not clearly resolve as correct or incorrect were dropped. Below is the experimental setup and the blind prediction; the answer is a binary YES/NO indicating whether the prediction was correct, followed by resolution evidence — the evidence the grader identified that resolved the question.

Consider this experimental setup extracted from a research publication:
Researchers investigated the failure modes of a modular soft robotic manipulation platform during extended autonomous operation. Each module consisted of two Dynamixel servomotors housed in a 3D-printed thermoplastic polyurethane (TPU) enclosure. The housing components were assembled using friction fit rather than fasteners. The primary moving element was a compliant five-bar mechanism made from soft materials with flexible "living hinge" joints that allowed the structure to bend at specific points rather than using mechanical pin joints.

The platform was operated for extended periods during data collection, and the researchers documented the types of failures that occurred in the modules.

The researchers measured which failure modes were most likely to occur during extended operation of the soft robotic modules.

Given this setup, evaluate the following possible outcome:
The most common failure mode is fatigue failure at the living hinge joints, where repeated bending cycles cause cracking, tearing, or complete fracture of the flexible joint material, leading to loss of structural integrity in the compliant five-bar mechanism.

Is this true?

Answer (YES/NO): NO